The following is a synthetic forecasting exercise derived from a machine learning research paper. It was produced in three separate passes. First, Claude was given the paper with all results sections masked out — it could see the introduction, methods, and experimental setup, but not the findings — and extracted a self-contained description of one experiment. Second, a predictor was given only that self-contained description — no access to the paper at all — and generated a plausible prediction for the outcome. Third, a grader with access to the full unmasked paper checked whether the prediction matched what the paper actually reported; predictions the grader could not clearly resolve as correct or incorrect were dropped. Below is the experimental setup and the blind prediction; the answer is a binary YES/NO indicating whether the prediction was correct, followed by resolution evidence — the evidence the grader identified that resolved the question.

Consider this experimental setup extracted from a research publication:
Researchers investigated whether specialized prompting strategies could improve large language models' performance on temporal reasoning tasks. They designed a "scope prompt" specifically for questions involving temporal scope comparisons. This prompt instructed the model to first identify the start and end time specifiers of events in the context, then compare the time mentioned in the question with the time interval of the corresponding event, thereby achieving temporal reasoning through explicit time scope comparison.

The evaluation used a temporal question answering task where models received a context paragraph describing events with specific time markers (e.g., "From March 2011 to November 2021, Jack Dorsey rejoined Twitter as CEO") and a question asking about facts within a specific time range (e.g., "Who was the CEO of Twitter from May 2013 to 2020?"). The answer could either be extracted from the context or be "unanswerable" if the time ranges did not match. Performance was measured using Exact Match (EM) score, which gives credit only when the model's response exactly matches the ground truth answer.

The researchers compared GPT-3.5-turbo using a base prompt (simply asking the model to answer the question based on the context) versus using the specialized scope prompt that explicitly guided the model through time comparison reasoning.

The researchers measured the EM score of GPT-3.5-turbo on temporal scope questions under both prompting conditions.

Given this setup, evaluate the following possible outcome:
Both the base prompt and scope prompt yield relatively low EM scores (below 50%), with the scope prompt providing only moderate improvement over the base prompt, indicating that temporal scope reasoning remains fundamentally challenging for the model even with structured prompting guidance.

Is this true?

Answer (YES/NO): NO